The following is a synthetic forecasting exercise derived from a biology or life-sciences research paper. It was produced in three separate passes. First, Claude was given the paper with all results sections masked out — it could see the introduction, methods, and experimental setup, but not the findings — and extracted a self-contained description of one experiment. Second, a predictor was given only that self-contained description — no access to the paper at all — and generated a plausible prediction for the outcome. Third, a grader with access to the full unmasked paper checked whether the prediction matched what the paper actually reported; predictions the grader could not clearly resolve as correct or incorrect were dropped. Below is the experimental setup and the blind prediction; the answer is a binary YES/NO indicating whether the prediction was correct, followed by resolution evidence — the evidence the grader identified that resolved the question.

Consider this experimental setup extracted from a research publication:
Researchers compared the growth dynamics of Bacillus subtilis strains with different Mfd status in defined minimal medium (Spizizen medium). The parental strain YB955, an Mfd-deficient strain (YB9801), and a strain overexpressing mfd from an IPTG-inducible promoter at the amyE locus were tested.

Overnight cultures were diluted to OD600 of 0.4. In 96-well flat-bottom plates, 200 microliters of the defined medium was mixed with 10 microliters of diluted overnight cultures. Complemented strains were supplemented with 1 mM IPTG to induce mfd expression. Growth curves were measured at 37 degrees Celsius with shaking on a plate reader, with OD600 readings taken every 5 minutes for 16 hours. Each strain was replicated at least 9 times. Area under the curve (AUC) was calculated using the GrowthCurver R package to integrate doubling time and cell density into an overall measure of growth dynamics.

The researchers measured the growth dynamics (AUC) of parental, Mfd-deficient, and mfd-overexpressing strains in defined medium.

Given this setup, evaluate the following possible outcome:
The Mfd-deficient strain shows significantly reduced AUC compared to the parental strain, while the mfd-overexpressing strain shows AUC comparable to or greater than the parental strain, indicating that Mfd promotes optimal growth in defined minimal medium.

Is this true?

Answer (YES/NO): YES